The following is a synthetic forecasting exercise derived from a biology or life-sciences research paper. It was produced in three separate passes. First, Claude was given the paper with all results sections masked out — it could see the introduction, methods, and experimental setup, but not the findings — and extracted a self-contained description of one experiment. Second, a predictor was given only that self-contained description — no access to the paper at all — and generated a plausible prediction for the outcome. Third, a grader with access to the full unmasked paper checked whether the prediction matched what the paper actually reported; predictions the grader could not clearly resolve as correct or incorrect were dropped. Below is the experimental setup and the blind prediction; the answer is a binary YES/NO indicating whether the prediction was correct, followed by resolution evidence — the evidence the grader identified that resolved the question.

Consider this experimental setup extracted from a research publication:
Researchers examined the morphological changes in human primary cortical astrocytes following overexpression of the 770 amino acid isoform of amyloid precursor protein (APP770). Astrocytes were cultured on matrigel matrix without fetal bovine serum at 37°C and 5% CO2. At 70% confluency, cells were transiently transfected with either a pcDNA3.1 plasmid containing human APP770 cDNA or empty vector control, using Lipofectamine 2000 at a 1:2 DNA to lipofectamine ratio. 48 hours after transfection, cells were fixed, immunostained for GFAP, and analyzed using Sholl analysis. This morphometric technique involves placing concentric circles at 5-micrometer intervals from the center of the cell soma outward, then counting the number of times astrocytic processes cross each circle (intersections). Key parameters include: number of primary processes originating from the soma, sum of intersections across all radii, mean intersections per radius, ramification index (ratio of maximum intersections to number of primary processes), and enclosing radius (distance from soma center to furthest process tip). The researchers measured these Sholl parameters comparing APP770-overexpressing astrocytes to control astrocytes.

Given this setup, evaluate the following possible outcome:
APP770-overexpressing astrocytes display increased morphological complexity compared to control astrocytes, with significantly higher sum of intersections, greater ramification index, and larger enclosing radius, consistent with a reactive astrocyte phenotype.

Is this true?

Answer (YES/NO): NO